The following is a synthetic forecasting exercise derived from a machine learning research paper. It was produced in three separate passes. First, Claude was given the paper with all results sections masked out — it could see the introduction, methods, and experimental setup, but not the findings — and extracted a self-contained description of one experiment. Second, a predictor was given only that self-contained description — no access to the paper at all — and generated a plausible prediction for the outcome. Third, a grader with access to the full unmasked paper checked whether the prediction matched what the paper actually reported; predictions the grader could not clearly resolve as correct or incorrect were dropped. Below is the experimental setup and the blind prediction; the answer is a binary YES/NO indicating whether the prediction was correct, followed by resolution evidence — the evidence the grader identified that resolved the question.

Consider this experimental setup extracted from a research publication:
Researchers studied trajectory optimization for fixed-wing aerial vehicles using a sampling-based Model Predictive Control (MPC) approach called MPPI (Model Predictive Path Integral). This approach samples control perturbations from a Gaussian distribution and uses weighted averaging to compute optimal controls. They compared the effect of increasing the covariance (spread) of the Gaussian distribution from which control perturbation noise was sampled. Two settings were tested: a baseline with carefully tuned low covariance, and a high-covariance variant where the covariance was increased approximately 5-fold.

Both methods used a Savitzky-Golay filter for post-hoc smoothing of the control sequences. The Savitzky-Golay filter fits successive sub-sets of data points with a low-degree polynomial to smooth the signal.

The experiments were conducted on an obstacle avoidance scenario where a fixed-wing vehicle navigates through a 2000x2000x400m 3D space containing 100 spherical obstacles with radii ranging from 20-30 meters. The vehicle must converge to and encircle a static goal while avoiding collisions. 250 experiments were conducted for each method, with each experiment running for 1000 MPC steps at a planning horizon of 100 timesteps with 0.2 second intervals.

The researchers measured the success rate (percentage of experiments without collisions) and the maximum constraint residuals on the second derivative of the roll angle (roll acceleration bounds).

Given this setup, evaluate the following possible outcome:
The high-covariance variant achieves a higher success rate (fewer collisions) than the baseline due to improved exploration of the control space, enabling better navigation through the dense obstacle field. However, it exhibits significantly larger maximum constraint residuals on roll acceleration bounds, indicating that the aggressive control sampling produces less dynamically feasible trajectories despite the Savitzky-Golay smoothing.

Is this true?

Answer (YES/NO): YES